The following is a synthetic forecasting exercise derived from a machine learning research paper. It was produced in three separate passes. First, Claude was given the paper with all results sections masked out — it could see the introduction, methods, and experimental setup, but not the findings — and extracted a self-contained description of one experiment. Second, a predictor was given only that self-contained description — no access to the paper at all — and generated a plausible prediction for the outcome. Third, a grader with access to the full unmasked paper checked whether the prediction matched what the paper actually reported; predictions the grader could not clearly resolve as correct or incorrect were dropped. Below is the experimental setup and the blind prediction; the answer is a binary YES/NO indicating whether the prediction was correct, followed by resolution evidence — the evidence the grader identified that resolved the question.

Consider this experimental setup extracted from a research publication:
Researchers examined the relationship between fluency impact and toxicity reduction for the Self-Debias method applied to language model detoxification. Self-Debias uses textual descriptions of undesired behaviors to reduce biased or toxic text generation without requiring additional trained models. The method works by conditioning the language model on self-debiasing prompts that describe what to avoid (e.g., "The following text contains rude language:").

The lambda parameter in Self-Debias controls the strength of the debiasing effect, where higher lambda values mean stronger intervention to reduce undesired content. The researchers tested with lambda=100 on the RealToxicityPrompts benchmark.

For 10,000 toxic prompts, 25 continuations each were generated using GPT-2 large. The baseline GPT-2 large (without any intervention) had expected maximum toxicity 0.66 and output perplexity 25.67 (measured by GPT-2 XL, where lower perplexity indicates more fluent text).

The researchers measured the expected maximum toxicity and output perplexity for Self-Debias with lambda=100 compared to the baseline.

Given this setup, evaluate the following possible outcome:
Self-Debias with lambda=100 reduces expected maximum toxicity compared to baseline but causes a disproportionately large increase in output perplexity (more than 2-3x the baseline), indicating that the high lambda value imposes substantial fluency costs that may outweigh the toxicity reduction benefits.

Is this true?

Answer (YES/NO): NO